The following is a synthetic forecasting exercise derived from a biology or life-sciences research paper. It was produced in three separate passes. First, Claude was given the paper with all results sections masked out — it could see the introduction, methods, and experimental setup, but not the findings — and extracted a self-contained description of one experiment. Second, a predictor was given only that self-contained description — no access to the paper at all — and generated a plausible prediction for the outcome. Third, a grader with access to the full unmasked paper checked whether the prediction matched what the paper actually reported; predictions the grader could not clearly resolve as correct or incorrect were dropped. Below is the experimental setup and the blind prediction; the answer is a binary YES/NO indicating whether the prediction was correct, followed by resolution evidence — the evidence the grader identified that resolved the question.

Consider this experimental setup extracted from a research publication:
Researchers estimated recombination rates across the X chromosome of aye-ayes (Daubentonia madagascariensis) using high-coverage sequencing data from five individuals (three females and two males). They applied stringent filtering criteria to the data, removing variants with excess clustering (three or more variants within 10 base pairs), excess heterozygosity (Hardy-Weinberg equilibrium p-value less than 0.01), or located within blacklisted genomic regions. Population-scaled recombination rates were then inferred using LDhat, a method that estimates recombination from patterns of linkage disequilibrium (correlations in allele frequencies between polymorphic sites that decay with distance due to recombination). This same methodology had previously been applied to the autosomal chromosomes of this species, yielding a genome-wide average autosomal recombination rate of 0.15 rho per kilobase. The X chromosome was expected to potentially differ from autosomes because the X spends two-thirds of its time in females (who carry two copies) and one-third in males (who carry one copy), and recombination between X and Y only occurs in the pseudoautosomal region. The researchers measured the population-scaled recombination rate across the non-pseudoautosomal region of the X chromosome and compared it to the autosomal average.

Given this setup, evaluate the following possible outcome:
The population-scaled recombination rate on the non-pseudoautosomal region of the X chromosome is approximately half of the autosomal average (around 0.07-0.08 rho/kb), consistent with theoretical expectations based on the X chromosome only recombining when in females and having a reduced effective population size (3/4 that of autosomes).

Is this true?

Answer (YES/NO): NO